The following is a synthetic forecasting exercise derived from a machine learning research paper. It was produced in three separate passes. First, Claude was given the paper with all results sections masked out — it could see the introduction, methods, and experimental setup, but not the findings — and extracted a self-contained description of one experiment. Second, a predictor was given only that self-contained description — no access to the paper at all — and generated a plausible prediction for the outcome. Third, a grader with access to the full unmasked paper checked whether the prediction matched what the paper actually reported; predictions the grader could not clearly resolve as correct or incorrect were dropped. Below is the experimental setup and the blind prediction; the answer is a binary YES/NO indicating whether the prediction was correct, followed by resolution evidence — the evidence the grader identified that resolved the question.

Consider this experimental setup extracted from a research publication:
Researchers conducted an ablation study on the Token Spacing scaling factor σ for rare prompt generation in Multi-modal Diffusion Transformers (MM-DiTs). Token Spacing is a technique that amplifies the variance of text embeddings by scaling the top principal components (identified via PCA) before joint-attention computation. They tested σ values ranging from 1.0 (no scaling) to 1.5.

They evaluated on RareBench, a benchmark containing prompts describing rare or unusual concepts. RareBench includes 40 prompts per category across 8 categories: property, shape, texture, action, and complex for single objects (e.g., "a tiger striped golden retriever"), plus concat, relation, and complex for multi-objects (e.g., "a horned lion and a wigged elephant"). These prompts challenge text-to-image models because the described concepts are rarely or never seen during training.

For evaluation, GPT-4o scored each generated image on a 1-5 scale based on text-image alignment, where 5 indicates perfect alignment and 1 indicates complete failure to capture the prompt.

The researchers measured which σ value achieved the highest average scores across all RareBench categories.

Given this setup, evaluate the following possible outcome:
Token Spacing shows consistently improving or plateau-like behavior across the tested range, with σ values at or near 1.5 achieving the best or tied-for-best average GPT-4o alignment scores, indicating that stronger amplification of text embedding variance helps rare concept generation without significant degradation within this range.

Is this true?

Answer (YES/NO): NO